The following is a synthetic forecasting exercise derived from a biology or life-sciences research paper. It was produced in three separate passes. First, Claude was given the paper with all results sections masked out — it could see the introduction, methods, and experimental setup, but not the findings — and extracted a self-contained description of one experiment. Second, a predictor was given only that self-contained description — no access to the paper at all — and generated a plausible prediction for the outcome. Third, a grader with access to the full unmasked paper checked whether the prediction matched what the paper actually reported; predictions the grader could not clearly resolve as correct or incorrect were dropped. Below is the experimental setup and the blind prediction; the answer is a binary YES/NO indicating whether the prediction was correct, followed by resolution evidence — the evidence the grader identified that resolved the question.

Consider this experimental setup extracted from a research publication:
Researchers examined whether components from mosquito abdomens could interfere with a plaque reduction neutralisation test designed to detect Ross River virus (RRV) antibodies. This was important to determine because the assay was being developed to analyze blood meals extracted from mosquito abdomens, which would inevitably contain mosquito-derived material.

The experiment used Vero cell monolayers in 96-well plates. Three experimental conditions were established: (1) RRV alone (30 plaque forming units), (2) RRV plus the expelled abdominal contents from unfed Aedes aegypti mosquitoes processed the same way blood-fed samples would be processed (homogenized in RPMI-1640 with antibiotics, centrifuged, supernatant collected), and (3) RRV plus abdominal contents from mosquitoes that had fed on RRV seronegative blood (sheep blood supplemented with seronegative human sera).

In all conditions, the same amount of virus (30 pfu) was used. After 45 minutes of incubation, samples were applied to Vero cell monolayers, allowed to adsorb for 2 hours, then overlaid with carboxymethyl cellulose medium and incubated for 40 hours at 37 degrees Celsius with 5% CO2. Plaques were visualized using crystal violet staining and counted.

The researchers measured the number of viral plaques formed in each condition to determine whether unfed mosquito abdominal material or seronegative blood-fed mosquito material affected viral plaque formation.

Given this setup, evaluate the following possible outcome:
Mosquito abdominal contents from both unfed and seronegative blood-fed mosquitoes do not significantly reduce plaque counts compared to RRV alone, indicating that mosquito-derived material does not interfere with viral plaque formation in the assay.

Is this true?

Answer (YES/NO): NO